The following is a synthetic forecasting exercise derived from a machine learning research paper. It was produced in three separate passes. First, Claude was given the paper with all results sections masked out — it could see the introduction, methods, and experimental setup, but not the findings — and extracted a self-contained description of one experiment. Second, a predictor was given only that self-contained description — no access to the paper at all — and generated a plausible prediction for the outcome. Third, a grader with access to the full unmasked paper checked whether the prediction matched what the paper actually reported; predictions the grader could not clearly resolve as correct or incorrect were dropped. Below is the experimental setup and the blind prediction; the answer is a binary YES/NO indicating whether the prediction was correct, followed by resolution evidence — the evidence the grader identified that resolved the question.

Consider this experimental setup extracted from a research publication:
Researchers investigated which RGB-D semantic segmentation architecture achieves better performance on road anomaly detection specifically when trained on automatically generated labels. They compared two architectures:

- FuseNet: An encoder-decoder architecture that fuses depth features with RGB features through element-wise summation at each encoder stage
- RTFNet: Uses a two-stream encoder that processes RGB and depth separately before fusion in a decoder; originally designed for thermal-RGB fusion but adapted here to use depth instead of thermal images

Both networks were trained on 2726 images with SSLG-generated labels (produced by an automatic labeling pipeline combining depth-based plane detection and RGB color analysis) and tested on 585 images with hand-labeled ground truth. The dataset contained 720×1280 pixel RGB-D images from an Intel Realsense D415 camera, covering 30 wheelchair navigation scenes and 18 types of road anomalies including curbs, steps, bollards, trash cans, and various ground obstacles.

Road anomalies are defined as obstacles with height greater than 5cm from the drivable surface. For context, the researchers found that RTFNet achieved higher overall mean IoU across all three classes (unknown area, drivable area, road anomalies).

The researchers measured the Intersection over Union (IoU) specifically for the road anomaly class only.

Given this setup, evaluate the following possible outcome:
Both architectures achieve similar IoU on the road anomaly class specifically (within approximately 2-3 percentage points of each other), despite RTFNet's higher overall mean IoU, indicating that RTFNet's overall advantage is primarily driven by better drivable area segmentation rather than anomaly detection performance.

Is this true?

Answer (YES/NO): NO